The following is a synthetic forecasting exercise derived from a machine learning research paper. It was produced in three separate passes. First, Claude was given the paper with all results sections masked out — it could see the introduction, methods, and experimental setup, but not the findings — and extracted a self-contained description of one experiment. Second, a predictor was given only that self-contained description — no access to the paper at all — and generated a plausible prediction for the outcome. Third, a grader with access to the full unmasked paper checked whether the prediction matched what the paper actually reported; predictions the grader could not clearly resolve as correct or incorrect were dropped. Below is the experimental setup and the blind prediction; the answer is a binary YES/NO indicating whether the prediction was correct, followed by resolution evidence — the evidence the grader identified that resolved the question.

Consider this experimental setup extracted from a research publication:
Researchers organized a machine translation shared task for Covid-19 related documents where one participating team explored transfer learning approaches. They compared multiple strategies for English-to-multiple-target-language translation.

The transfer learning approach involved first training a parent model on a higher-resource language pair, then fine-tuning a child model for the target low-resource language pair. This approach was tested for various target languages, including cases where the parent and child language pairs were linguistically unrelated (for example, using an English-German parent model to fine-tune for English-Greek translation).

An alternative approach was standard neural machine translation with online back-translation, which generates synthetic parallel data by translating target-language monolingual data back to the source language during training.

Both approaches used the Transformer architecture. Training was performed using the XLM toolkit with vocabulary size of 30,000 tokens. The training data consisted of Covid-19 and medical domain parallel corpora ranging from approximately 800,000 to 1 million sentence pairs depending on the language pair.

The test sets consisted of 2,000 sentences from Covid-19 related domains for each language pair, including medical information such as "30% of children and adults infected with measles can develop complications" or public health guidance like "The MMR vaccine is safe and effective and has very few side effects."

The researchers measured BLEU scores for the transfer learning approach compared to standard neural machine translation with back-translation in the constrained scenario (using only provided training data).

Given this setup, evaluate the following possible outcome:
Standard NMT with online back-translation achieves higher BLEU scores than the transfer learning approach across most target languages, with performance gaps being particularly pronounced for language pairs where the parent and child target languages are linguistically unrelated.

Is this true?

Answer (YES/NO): NO